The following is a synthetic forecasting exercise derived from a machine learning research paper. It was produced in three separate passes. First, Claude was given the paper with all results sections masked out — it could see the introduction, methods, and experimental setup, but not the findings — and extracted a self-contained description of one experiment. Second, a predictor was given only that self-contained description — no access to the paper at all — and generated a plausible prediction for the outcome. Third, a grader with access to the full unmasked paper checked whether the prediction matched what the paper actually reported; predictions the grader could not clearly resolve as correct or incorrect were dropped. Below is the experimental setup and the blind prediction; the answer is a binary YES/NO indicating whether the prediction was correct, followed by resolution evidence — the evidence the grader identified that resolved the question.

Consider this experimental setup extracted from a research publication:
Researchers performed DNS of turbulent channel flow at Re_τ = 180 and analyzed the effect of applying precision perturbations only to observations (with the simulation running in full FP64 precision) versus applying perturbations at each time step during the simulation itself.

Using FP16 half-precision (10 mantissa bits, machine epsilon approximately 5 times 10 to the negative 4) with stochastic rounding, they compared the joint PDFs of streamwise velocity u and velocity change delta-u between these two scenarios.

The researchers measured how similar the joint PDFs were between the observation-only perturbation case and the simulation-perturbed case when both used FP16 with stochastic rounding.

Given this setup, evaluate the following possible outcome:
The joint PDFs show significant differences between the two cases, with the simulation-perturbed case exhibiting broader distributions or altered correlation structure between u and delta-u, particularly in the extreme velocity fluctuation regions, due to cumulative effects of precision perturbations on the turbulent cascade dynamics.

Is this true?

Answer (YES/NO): NO